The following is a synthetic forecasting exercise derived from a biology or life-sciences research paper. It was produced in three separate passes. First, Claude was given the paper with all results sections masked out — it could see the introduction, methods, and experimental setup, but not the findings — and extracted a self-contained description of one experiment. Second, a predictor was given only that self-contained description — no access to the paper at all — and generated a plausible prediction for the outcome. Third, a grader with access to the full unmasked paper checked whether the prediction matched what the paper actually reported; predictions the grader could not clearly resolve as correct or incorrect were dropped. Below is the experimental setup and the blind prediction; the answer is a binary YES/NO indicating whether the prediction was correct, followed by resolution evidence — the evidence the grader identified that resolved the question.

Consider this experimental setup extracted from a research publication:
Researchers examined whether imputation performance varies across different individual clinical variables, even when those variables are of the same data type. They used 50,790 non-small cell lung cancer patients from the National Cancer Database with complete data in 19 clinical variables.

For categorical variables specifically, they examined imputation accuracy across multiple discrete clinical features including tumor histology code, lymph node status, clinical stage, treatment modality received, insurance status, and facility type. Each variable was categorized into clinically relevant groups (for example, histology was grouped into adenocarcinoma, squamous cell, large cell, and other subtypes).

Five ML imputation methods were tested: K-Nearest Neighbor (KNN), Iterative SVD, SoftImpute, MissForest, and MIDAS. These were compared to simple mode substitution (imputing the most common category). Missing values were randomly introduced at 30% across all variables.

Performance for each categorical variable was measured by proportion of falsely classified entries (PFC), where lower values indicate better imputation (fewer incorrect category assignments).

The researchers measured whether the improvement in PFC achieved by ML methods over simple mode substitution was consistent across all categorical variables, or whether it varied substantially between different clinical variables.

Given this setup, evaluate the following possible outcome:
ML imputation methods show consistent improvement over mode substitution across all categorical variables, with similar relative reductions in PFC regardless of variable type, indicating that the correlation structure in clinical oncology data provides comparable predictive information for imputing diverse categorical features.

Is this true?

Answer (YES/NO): NO